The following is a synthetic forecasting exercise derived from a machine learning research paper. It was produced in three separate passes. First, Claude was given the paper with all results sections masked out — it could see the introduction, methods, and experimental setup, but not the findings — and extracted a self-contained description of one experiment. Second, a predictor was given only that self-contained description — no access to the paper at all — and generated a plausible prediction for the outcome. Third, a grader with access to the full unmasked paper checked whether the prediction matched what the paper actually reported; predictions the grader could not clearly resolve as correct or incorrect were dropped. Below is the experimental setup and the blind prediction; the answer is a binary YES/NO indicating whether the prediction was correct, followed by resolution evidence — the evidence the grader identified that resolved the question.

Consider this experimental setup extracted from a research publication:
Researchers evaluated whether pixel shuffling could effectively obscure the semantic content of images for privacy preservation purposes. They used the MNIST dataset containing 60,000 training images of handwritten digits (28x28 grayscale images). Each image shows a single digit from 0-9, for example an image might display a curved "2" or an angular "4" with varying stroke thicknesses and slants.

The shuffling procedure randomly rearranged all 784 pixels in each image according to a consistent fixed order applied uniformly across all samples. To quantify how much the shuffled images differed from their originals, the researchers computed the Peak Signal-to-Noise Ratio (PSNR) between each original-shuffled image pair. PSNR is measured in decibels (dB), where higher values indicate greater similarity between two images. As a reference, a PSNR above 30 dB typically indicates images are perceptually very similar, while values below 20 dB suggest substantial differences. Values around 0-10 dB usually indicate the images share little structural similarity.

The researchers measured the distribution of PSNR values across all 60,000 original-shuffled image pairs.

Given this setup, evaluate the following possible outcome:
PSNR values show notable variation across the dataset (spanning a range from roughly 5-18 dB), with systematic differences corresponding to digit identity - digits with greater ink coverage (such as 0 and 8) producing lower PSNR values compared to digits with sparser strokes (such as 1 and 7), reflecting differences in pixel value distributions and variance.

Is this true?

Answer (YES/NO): NO